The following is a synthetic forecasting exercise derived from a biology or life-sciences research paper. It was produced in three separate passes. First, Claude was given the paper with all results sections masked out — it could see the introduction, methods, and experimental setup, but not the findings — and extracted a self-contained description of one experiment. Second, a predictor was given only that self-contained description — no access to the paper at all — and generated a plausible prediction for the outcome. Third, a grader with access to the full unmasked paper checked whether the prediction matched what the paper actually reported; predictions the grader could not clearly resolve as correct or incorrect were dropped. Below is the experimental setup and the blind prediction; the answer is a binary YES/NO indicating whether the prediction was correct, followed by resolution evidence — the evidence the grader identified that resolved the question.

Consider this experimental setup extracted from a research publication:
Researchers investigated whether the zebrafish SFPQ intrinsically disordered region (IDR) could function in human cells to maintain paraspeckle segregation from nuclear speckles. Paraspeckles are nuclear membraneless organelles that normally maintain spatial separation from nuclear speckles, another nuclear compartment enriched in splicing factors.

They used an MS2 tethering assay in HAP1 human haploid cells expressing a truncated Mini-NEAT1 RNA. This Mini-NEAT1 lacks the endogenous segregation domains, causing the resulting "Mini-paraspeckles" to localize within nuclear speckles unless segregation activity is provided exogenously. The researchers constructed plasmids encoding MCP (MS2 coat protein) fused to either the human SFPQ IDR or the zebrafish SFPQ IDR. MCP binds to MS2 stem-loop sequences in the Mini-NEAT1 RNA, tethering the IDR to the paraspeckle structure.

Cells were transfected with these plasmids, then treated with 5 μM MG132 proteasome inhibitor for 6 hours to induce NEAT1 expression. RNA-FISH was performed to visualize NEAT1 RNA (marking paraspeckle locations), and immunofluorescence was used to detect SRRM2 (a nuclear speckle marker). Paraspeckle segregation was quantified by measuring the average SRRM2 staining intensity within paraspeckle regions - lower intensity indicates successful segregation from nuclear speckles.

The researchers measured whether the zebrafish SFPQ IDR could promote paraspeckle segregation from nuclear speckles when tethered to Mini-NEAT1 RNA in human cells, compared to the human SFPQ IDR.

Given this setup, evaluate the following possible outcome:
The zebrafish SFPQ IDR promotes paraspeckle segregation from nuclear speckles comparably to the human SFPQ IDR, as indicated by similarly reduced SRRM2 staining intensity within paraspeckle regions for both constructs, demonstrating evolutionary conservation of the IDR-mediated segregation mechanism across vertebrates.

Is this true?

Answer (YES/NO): YES